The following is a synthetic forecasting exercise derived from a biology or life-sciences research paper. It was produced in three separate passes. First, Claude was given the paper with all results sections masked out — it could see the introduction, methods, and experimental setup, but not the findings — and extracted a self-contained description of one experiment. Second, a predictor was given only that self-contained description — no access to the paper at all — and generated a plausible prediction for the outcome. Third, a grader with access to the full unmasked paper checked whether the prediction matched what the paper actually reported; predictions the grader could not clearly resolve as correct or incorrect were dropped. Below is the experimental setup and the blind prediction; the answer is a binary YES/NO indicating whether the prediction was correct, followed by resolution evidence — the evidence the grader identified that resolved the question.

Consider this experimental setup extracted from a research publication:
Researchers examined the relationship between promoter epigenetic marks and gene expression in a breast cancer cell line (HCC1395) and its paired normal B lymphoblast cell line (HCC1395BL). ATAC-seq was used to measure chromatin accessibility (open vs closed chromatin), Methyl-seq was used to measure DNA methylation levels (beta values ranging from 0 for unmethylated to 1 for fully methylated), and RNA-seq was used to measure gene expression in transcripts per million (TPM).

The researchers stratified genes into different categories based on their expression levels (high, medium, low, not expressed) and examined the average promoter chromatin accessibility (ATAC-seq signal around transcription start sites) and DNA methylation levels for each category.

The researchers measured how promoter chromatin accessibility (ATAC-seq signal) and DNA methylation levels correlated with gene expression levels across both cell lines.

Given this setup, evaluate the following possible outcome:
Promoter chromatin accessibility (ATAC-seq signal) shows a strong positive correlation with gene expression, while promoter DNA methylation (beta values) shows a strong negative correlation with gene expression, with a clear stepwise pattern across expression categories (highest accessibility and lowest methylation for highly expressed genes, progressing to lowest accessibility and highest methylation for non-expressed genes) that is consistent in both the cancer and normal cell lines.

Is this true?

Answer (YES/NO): NO